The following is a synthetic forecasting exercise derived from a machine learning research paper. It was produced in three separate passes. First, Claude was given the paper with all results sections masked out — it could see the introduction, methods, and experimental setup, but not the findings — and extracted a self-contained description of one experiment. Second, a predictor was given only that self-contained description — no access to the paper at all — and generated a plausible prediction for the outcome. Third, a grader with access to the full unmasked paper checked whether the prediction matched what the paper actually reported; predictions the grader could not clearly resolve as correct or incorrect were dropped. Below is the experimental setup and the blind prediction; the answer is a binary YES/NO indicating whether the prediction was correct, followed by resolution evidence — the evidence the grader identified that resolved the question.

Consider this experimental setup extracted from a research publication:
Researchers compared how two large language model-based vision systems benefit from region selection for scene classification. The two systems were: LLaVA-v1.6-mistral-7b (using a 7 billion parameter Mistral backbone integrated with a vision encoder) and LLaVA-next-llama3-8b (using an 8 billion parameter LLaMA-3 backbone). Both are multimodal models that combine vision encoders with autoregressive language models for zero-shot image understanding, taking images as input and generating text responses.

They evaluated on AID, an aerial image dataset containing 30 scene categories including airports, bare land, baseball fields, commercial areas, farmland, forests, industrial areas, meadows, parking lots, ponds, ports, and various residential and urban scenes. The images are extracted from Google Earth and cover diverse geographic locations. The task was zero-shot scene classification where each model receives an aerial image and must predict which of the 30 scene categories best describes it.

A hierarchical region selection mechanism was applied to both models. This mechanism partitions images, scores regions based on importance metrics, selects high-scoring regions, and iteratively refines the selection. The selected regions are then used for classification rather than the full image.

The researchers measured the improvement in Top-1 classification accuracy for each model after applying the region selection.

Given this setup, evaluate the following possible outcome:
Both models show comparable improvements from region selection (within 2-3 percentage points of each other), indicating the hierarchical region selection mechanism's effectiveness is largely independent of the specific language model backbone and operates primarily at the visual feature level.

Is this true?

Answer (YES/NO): NO